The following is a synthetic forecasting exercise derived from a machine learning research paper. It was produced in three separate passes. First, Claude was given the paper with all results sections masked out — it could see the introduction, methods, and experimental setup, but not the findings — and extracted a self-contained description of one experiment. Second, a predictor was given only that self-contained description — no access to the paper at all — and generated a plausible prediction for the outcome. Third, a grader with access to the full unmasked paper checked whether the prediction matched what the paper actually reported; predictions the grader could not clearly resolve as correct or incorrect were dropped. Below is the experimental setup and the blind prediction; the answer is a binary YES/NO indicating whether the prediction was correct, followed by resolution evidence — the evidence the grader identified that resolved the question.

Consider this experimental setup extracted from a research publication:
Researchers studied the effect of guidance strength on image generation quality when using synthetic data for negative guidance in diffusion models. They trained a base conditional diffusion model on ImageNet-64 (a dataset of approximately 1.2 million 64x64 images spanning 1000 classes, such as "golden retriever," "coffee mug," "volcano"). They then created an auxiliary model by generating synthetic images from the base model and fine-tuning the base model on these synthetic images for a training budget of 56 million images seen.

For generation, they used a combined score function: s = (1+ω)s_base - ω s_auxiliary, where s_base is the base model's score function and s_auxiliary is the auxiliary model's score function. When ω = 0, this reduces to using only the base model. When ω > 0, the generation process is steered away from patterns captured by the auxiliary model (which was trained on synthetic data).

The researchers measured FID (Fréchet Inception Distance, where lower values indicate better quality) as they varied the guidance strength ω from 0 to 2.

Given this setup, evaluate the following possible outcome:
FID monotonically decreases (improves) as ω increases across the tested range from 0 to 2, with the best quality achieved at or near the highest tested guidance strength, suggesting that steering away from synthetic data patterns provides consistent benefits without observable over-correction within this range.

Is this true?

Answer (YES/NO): NO